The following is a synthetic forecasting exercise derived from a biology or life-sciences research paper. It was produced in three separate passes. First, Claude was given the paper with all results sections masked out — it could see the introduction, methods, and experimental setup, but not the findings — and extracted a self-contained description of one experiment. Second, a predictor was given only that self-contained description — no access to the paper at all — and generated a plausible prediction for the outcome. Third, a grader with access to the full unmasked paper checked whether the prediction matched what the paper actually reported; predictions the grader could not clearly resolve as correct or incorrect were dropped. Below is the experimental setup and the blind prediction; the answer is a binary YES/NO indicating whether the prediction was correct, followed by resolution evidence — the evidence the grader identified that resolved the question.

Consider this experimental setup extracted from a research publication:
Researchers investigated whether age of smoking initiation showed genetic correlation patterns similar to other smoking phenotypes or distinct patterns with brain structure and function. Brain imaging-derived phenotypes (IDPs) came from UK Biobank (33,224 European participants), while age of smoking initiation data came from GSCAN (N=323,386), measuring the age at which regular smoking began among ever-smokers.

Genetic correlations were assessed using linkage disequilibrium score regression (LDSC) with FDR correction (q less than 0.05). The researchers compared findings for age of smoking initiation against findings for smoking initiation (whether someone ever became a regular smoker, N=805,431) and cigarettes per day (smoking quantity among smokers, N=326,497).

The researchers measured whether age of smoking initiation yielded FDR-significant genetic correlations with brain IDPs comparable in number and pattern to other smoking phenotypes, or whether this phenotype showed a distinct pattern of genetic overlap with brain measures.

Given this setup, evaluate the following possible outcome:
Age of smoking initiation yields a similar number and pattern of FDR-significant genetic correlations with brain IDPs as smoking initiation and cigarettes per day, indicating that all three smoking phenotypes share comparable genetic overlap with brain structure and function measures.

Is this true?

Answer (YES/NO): NO